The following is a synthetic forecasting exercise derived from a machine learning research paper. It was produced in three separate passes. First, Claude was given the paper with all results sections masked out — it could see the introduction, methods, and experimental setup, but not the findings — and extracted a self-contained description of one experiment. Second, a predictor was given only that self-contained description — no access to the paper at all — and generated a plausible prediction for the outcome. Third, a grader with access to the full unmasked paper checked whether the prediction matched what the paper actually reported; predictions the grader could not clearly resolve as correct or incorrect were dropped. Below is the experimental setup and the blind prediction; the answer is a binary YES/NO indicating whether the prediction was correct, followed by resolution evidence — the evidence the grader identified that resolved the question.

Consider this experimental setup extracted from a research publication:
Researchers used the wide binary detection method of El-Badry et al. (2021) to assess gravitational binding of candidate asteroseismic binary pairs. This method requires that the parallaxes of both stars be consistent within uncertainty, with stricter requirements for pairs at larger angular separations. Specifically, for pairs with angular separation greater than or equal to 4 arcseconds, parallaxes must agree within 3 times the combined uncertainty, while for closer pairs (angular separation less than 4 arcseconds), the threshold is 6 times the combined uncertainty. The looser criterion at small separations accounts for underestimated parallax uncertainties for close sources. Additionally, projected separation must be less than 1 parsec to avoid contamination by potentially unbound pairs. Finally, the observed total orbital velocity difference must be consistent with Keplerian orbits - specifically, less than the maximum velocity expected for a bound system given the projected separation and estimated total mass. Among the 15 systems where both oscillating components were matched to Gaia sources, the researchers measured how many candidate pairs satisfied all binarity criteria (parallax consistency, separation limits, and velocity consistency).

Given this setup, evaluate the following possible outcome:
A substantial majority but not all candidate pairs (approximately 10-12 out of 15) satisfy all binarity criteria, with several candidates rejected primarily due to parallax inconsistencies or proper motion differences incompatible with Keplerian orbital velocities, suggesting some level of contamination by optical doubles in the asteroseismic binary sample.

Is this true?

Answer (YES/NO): NO